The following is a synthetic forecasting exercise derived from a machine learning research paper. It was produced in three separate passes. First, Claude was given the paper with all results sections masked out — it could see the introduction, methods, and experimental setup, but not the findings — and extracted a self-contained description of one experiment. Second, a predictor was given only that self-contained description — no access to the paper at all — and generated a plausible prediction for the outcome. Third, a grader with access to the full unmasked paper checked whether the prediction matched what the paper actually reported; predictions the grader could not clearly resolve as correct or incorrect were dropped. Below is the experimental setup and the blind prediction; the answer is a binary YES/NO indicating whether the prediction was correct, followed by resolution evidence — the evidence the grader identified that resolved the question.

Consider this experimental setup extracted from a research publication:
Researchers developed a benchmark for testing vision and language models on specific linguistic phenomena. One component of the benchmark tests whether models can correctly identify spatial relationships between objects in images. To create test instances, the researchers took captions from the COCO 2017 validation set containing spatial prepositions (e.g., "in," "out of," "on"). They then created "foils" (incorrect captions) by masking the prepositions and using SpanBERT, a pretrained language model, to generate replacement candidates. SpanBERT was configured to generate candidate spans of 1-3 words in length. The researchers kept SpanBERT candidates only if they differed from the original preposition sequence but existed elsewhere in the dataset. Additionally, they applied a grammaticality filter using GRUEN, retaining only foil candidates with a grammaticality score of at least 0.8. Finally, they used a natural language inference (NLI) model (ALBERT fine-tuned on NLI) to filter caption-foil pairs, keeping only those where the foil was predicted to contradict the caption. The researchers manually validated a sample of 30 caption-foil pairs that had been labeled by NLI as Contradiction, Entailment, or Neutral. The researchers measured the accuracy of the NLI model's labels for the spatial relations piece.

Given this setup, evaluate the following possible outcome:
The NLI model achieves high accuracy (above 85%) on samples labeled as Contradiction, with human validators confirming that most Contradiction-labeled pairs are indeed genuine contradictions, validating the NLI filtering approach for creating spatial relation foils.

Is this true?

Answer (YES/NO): YES